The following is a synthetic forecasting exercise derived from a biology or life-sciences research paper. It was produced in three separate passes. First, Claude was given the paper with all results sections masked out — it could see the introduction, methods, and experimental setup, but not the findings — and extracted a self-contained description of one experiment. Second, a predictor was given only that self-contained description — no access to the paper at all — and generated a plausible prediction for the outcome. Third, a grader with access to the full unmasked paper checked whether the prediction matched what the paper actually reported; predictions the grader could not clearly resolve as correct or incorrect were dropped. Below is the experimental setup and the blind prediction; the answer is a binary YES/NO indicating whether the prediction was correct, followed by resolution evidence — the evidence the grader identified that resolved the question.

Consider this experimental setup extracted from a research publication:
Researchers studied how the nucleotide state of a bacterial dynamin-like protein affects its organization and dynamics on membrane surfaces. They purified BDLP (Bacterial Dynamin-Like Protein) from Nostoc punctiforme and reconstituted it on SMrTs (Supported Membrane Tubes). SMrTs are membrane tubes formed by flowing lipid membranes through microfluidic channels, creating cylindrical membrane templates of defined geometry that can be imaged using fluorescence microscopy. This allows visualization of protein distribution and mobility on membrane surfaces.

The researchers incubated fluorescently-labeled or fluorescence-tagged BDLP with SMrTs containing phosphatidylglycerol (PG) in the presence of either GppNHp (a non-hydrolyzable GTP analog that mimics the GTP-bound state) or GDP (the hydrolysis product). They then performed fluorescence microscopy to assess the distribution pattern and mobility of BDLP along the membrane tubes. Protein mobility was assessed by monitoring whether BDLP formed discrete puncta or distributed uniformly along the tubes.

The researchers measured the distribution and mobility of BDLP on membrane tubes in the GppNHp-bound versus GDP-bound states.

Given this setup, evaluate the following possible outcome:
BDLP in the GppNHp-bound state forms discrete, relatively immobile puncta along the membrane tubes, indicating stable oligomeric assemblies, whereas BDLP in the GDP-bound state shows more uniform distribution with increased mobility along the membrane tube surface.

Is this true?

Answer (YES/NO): YES